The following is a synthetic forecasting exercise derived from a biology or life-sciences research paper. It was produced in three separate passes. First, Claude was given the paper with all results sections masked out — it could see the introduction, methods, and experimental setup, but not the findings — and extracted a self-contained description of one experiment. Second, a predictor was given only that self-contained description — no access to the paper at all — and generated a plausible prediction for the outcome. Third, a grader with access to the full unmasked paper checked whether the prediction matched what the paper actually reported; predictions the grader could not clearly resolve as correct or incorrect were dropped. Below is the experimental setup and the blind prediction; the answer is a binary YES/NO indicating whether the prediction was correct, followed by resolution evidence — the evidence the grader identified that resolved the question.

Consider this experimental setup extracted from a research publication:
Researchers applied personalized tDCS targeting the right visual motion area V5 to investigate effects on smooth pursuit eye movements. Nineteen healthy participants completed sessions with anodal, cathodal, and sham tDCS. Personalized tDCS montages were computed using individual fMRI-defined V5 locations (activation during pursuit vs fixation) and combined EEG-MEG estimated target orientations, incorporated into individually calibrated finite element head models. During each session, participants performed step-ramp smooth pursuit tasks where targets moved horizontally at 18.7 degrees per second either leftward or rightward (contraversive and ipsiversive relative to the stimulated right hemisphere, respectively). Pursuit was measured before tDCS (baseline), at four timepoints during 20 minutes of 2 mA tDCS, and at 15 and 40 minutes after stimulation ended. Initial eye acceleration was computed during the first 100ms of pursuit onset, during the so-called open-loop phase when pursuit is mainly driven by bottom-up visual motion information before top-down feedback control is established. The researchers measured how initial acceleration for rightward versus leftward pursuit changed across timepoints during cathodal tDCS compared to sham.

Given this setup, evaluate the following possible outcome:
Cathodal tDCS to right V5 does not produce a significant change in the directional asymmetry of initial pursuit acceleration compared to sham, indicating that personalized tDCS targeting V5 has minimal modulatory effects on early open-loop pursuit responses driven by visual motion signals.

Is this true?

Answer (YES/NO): NO